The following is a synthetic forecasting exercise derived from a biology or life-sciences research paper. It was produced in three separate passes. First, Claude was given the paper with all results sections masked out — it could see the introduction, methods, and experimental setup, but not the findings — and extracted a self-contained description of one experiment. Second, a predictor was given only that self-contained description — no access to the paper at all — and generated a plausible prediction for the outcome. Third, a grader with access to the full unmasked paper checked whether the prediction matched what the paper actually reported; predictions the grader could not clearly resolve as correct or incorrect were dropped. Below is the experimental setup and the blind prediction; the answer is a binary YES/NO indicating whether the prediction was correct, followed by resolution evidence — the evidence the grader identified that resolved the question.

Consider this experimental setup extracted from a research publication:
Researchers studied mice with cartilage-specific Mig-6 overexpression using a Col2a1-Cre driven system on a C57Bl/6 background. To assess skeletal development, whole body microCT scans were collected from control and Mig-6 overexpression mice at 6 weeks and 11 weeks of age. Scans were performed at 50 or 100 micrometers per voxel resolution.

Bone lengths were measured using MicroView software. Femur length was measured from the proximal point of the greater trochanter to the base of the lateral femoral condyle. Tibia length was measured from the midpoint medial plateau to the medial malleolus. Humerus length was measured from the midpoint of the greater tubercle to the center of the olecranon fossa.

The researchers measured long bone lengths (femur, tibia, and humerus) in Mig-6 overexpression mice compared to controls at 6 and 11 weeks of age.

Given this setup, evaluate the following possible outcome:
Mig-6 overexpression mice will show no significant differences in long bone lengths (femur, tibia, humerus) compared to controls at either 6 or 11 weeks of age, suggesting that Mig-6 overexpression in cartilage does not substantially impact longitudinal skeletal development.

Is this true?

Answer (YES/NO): NO